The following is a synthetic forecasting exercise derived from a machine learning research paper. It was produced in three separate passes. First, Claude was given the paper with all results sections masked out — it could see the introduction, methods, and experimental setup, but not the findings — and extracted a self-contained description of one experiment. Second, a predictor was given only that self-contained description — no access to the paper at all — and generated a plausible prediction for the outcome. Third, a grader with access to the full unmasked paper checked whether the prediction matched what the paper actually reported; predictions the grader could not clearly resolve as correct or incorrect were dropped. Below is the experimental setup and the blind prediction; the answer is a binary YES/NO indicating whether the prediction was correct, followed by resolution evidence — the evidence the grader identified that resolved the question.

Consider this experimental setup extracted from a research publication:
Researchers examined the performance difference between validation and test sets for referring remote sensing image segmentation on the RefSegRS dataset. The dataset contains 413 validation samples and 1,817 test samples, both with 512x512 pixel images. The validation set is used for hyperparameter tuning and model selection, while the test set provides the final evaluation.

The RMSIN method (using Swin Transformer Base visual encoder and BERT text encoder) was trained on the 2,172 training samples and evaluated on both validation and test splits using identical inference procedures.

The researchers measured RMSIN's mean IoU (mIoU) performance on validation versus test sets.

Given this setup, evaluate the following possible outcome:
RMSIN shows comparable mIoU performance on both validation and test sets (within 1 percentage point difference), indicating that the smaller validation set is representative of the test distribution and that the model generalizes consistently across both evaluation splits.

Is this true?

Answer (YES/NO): NO